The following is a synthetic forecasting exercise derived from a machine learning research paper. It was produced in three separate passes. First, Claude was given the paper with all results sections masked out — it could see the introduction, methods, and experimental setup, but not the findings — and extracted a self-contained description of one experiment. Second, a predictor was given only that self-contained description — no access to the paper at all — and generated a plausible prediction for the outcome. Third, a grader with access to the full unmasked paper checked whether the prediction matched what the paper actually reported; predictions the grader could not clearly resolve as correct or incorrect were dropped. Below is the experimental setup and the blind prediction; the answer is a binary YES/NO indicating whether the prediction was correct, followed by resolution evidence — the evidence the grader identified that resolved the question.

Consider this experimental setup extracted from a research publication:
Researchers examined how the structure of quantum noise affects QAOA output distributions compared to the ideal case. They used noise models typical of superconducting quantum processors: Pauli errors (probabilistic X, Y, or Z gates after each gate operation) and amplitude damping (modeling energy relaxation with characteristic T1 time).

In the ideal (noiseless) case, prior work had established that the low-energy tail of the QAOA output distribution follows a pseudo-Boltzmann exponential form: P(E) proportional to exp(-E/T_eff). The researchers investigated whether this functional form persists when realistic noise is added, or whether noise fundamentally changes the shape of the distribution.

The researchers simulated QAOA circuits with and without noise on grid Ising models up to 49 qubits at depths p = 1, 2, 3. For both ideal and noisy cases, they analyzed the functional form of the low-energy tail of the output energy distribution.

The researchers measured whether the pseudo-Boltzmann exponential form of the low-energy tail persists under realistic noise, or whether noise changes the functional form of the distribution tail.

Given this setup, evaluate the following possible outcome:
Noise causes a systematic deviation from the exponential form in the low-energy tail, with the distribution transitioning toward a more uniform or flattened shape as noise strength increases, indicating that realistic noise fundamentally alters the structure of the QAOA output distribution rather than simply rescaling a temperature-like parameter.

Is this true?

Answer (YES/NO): NO